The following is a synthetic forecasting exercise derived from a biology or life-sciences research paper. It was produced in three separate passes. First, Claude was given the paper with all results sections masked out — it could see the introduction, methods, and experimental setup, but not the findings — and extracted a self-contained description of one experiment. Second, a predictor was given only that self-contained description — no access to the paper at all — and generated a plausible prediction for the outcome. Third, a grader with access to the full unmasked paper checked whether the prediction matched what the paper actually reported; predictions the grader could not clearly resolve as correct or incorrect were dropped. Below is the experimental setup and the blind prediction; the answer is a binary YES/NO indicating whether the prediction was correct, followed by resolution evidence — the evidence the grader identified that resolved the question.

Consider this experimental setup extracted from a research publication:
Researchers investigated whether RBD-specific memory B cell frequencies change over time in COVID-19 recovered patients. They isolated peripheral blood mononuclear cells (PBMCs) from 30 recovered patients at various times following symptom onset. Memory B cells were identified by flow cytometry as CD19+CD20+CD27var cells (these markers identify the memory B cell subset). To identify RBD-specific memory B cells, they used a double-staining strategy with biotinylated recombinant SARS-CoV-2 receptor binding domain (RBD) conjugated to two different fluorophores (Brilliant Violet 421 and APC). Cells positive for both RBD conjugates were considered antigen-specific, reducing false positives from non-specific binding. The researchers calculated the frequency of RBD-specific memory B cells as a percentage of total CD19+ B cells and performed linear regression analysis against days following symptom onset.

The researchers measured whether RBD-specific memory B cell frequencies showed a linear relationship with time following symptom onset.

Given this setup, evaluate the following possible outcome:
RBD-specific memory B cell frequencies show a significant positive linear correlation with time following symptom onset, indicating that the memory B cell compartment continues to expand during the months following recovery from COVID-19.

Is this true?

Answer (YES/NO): NO